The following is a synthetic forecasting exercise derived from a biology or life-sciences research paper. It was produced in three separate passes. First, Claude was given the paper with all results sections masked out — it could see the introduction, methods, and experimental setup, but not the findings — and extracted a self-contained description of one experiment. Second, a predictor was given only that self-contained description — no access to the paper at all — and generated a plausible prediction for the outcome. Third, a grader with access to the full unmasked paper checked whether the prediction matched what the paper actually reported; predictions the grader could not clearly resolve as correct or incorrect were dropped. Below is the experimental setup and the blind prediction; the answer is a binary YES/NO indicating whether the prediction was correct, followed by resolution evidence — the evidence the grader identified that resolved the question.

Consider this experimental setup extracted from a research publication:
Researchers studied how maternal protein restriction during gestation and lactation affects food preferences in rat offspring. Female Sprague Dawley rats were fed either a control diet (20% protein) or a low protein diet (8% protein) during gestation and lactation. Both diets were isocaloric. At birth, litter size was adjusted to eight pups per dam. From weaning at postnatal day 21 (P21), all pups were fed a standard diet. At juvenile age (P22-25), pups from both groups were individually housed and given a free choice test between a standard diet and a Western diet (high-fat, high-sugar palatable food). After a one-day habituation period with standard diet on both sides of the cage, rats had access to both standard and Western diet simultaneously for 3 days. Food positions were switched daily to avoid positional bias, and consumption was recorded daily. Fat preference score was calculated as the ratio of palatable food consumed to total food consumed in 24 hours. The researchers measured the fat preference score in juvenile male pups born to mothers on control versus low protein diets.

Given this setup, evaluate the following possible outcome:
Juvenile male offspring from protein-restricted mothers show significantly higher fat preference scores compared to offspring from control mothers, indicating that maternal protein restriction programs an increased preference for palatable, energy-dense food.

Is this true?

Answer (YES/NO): YES